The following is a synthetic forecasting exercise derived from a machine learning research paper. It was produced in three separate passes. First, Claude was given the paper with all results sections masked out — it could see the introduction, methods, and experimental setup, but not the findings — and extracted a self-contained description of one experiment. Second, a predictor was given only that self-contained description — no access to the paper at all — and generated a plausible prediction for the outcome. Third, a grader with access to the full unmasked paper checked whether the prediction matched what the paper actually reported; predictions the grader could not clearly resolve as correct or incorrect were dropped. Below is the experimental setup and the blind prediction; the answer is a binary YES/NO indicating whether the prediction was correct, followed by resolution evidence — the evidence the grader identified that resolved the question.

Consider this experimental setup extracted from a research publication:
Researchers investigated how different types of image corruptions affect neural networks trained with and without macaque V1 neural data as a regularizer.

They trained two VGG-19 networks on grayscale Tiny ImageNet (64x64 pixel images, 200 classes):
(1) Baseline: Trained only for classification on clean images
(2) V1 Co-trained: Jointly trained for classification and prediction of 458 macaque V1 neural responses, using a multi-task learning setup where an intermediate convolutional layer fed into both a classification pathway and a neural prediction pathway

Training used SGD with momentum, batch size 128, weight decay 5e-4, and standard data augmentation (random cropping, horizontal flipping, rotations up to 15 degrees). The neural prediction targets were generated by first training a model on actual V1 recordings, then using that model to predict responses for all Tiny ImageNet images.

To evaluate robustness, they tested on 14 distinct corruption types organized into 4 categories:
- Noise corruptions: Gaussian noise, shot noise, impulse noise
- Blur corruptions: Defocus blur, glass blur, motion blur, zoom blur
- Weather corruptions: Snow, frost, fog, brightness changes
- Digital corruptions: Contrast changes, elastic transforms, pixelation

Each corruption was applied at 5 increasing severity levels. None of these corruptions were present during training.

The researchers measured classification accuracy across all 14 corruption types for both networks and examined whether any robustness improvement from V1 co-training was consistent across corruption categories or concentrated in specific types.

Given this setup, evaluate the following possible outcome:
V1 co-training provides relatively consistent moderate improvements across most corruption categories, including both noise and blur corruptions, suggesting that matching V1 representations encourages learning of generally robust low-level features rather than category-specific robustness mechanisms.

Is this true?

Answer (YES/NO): NO